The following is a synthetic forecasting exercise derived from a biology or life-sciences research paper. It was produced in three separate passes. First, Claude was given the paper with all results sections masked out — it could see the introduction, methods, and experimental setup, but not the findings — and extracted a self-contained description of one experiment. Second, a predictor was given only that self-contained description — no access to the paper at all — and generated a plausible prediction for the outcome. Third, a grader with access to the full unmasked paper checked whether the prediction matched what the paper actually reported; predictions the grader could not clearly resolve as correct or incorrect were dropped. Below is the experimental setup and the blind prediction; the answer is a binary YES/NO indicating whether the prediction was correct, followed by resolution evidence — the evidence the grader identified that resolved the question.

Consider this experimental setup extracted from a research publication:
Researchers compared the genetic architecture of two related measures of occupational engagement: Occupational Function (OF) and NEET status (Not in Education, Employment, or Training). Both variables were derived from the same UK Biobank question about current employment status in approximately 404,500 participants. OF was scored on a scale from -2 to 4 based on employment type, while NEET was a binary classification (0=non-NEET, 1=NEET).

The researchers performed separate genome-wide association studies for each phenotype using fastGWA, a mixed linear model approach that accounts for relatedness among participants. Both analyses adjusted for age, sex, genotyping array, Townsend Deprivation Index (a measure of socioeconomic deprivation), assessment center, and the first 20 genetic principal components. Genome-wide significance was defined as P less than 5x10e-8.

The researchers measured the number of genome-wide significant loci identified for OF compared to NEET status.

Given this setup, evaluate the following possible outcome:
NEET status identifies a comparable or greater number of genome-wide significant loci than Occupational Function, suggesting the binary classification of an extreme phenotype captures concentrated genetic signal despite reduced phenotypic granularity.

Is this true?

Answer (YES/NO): NO